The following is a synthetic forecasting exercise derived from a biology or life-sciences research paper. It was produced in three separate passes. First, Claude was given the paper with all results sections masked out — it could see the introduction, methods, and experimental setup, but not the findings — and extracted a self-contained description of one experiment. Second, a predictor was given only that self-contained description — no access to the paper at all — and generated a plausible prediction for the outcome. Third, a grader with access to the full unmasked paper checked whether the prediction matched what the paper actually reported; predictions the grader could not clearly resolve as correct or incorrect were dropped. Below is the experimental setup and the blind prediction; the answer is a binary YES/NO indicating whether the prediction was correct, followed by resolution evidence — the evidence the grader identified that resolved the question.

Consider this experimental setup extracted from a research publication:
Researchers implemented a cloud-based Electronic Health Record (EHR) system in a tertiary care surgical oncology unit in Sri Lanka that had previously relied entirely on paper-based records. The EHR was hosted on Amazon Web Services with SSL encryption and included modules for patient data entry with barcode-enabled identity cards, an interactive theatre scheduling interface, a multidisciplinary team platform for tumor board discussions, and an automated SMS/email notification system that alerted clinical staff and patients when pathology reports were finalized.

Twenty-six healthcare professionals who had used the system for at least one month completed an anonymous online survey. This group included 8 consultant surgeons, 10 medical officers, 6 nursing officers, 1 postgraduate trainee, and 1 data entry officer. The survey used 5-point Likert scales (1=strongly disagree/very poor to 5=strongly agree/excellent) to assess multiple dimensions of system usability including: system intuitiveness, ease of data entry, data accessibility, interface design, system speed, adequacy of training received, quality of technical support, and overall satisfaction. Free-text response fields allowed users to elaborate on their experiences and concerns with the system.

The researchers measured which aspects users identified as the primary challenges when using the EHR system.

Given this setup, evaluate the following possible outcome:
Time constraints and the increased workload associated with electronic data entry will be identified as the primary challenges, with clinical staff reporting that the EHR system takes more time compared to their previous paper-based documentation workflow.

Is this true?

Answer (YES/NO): NO